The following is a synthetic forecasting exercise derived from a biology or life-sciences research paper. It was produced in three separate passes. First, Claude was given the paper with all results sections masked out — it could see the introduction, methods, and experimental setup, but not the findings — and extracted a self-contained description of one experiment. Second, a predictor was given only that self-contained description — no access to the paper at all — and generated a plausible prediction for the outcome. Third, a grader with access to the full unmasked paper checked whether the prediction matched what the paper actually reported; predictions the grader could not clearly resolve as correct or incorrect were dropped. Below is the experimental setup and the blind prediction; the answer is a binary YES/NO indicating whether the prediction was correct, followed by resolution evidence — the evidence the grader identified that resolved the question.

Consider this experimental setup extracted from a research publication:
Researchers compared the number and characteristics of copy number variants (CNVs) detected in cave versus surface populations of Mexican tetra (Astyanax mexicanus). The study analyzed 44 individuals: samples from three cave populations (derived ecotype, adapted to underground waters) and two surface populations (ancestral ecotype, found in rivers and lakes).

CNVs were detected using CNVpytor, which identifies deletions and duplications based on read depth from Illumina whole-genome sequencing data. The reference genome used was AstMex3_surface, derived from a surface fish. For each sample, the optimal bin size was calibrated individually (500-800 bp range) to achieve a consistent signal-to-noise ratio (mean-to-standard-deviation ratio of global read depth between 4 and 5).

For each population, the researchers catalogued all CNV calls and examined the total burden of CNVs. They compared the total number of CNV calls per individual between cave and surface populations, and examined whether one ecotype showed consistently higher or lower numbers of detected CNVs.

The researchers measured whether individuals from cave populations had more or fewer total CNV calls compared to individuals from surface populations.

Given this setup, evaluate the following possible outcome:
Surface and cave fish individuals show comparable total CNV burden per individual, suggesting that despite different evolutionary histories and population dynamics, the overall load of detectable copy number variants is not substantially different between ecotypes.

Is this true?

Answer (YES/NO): YES